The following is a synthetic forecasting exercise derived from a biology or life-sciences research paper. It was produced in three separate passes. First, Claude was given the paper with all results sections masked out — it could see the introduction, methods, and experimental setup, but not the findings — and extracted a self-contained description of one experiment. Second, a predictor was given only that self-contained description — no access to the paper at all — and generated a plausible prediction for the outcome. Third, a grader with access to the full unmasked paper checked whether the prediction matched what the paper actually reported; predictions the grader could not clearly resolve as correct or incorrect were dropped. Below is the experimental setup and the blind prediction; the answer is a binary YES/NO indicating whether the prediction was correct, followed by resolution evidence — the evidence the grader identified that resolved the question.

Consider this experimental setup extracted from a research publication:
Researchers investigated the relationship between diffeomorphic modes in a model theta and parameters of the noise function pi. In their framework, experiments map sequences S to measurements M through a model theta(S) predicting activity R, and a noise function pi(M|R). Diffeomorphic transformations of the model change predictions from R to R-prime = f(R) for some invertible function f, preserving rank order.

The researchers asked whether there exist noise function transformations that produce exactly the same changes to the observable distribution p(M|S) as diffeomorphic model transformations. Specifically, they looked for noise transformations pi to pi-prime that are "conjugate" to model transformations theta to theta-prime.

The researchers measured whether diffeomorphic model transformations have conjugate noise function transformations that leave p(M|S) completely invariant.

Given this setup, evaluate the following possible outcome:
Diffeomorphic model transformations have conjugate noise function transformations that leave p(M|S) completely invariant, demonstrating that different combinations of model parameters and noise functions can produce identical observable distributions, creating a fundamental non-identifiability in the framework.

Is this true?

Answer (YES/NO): YES